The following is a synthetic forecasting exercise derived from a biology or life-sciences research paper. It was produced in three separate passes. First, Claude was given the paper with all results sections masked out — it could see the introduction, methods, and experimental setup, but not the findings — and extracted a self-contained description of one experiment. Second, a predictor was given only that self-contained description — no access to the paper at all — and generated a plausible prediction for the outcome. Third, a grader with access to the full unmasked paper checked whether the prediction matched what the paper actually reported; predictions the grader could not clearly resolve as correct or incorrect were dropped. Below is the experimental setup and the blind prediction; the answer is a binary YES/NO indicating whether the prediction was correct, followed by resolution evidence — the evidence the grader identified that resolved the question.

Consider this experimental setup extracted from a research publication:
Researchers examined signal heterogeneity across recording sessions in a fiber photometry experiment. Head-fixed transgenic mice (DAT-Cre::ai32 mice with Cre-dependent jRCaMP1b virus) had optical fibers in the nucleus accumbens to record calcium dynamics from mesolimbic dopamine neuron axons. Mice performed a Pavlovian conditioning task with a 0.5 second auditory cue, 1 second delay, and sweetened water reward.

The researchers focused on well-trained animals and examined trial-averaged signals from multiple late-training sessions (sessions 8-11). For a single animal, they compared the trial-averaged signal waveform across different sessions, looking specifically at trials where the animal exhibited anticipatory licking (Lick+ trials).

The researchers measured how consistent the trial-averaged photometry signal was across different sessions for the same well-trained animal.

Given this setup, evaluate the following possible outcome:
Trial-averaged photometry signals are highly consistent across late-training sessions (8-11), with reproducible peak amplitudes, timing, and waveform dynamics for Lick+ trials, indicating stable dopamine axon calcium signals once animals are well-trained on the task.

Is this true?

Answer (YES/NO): NO